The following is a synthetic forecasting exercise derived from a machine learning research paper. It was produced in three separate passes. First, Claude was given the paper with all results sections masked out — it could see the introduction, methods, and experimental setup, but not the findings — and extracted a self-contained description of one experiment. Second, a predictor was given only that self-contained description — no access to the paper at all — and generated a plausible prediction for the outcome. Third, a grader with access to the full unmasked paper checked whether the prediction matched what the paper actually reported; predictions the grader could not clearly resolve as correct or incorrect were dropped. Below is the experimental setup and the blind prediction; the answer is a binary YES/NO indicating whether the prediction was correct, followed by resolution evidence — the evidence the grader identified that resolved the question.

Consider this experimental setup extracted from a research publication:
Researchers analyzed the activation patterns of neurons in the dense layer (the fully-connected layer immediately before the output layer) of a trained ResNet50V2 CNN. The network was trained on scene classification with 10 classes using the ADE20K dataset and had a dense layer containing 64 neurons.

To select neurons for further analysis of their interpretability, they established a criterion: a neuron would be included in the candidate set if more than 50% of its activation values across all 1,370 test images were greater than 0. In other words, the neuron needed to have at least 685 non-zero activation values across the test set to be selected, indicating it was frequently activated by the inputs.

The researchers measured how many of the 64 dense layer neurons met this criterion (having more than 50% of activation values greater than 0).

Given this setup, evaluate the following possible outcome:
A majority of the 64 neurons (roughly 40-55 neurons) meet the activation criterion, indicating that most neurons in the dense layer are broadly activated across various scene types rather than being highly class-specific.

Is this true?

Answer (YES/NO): NO